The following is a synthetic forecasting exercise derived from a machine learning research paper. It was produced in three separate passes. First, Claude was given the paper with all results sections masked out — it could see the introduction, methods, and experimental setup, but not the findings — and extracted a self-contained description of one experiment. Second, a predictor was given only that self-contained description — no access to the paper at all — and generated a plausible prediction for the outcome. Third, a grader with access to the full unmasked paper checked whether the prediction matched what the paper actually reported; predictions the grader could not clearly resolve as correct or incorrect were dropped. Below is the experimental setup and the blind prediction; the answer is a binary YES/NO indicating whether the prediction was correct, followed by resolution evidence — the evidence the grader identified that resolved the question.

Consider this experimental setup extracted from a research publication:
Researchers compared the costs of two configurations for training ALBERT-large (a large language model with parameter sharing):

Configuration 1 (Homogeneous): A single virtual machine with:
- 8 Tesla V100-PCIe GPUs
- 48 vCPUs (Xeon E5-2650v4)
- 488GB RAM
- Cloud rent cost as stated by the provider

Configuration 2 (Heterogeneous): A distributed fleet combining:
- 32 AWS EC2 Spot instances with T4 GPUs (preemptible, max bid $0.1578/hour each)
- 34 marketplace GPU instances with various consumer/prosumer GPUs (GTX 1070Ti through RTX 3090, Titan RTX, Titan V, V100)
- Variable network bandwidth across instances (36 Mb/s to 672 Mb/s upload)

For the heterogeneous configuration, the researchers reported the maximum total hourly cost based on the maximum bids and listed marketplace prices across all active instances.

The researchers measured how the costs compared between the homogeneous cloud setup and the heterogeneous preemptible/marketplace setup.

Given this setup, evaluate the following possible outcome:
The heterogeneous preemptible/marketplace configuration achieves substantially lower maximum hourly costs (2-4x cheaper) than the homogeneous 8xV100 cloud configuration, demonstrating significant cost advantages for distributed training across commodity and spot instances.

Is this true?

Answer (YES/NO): NO